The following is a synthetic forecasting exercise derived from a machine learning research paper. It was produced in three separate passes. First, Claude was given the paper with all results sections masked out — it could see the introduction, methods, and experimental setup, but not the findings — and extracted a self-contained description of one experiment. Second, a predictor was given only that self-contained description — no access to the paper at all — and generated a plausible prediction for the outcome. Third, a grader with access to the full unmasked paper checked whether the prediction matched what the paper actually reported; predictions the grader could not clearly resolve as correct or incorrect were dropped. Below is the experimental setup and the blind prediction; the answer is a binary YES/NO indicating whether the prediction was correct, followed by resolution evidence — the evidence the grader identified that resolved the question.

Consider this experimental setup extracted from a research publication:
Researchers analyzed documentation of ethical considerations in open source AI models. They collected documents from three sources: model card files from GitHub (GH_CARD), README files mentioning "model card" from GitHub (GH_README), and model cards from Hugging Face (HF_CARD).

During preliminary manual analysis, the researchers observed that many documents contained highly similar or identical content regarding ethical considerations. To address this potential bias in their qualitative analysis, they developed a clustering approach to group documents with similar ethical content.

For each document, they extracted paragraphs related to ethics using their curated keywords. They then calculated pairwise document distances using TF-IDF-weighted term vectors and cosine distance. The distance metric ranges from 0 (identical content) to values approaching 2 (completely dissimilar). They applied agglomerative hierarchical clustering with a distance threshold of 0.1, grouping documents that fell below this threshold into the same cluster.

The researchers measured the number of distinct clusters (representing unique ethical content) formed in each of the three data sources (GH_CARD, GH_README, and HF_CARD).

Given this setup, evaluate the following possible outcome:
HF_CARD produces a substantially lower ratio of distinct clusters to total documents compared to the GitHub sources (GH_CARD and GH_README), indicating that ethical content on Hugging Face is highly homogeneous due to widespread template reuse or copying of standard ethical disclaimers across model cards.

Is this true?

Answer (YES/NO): NO